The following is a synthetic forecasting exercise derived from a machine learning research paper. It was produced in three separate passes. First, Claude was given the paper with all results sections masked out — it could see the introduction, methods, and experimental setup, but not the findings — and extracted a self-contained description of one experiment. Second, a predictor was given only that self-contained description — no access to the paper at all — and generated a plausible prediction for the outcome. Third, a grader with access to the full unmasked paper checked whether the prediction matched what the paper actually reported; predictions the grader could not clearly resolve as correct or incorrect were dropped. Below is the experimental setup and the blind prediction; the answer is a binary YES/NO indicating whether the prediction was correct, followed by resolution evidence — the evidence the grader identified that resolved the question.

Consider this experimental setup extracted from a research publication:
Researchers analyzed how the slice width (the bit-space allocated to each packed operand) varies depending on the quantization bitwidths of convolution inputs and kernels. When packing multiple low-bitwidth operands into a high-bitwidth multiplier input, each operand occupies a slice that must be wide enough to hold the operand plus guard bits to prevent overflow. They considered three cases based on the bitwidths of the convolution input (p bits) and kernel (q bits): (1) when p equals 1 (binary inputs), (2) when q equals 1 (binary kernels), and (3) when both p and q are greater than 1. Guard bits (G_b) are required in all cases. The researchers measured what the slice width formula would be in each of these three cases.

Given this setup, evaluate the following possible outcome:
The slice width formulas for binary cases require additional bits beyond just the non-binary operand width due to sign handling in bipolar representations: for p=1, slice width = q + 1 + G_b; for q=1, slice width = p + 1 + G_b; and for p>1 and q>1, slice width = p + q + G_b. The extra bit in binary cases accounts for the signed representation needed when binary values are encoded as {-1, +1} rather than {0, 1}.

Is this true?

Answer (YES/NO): NO